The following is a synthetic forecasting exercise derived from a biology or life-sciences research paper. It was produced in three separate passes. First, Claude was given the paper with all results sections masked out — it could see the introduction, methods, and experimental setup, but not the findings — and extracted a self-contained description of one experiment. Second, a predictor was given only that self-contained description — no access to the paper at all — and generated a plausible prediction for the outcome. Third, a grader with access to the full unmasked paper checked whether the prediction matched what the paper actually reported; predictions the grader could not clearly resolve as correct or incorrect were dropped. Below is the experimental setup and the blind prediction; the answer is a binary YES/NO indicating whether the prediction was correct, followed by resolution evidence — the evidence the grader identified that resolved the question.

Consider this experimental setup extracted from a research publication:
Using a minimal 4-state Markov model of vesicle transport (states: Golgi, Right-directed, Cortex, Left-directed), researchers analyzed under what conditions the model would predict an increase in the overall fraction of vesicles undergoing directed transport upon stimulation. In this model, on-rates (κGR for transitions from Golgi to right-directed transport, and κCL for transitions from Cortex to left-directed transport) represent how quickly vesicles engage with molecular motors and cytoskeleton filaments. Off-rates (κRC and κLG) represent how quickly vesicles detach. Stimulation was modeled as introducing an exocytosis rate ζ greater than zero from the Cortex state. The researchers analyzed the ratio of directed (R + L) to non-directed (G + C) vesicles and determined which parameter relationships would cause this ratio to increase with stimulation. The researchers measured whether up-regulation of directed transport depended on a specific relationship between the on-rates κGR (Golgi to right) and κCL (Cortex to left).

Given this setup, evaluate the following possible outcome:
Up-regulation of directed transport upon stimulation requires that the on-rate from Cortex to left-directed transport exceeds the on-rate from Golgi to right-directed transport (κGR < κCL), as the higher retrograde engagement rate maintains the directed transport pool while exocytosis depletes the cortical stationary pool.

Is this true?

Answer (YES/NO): NO